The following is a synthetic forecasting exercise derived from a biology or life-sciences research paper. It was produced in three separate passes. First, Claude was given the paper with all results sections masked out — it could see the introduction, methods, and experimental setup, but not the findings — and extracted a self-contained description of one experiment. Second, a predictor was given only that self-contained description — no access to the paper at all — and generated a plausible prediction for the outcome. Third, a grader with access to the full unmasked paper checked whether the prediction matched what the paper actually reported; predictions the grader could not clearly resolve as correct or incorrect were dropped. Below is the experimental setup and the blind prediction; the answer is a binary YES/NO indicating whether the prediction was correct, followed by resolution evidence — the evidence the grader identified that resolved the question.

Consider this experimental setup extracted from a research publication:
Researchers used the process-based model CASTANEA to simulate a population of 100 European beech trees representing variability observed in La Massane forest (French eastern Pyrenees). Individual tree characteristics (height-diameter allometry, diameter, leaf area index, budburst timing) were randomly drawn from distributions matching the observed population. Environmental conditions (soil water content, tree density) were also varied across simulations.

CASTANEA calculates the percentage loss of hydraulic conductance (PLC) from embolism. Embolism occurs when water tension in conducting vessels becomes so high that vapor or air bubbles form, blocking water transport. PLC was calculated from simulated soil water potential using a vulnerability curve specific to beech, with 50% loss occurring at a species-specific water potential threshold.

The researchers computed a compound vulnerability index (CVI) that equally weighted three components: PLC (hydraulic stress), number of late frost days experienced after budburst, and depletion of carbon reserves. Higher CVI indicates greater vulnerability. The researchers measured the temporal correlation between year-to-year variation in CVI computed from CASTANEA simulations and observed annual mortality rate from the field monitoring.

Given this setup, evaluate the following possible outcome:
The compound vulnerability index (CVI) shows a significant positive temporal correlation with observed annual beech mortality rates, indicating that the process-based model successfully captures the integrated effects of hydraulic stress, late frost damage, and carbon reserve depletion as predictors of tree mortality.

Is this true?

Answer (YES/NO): YES